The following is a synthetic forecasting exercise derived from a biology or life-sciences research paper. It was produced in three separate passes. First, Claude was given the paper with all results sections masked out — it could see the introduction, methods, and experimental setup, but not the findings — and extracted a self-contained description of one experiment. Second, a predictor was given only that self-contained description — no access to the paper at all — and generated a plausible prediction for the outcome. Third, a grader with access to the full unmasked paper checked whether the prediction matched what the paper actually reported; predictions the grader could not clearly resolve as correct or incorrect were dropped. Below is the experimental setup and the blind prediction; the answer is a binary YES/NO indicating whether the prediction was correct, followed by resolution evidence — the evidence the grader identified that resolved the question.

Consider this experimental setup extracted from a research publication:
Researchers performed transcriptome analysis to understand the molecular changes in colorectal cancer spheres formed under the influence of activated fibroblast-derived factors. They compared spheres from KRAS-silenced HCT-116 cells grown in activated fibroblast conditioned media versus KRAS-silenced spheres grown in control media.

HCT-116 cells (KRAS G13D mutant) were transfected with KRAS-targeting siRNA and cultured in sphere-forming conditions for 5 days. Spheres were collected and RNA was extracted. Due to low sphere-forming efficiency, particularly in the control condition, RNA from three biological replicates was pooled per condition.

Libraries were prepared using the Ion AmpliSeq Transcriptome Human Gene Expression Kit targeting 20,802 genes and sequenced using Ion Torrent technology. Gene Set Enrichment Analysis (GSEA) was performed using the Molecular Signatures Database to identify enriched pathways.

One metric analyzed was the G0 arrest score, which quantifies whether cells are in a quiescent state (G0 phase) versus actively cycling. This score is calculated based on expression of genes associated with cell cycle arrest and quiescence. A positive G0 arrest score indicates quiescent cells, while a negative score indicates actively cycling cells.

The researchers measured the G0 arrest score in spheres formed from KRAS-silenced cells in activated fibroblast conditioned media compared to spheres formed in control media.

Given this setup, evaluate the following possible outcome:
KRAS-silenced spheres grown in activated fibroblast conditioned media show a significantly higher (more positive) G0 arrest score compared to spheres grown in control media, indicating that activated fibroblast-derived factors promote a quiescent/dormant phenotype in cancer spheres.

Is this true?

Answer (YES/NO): NO